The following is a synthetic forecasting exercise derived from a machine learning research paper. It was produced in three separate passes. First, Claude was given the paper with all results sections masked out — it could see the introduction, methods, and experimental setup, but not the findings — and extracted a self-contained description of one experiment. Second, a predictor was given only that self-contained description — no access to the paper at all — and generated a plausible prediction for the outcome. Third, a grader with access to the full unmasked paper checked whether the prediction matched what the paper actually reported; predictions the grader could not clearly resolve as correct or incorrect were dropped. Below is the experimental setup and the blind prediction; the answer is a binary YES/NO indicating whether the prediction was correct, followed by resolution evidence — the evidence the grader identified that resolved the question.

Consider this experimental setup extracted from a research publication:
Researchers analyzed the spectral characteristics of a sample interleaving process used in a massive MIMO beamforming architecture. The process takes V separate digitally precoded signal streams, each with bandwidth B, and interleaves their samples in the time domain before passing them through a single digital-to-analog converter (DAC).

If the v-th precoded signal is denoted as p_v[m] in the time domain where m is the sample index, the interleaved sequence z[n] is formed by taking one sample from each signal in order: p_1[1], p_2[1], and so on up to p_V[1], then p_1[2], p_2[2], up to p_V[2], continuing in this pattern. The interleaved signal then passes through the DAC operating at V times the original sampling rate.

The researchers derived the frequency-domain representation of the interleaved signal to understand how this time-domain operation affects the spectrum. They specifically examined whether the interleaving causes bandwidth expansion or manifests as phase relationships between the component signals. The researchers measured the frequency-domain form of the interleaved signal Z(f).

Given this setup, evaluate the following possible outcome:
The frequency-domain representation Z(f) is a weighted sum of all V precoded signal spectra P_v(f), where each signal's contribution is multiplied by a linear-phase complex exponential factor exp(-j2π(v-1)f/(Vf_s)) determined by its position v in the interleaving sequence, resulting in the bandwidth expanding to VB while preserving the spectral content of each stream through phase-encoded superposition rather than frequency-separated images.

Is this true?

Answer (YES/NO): NO